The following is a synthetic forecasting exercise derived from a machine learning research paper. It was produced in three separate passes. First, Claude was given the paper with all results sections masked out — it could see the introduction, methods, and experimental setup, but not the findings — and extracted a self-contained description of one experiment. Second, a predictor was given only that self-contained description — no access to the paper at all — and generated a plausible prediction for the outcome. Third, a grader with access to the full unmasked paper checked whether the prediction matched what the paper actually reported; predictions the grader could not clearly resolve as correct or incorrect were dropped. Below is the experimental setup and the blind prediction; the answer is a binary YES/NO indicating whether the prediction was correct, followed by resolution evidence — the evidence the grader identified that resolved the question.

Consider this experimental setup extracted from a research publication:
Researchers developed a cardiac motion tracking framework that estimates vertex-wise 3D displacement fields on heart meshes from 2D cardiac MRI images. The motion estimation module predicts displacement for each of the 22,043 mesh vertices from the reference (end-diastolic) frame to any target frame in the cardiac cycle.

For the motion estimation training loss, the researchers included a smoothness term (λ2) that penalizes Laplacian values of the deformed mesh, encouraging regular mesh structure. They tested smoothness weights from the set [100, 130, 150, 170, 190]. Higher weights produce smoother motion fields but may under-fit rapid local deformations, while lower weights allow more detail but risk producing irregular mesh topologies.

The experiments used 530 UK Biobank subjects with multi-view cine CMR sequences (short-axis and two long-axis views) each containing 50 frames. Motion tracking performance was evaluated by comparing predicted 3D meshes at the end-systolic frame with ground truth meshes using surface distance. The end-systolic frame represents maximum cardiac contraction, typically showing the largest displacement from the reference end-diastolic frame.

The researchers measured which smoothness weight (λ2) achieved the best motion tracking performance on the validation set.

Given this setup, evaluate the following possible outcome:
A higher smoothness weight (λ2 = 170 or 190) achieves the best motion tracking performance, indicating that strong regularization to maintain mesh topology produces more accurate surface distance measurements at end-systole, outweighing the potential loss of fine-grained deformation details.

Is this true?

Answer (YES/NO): NO